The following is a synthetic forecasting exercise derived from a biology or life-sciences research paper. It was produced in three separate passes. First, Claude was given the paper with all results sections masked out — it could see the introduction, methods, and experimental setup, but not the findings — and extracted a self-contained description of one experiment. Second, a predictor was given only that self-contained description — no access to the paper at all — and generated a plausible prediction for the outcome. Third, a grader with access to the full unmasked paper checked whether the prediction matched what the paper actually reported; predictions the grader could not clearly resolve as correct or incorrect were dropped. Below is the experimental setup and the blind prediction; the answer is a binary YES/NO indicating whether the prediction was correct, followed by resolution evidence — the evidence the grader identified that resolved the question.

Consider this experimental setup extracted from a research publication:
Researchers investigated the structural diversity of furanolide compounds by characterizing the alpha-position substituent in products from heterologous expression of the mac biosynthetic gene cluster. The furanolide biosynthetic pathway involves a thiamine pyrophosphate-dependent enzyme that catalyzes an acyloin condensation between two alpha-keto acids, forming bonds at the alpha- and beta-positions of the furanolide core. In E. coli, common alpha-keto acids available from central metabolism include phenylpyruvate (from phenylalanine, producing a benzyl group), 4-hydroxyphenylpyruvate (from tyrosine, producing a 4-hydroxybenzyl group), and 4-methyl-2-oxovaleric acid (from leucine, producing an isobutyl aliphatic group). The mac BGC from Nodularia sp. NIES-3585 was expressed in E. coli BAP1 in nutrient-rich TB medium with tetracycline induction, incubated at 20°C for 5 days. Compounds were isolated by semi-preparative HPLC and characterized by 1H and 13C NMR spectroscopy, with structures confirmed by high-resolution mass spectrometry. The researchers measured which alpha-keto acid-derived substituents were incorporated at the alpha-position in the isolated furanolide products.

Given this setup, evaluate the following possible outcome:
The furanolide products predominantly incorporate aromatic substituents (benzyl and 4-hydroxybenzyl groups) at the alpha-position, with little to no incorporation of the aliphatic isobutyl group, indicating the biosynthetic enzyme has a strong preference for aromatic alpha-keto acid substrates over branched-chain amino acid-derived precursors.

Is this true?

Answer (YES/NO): YES